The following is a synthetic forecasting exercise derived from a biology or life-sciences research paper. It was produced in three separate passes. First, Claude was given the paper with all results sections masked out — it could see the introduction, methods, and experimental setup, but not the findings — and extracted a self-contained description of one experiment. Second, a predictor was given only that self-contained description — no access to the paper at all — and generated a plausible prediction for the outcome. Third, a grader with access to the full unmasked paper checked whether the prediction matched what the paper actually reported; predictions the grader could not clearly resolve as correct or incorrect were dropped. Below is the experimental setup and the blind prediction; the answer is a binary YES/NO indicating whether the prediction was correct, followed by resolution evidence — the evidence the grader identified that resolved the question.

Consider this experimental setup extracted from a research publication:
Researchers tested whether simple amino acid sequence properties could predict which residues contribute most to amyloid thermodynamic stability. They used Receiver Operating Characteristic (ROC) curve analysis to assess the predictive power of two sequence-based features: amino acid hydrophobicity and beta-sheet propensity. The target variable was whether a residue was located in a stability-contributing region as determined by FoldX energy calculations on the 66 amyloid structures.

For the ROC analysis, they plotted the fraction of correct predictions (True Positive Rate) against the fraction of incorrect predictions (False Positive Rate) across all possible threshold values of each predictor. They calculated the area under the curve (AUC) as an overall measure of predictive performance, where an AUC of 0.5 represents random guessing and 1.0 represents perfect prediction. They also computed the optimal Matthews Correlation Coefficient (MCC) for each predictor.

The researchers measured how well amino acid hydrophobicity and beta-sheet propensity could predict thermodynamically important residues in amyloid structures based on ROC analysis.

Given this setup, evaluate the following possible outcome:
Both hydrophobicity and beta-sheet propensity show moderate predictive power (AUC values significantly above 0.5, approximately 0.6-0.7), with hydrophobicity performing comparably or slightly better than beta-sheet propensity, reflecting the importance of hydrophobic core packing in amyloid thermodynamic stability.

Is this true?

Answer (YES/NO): NO